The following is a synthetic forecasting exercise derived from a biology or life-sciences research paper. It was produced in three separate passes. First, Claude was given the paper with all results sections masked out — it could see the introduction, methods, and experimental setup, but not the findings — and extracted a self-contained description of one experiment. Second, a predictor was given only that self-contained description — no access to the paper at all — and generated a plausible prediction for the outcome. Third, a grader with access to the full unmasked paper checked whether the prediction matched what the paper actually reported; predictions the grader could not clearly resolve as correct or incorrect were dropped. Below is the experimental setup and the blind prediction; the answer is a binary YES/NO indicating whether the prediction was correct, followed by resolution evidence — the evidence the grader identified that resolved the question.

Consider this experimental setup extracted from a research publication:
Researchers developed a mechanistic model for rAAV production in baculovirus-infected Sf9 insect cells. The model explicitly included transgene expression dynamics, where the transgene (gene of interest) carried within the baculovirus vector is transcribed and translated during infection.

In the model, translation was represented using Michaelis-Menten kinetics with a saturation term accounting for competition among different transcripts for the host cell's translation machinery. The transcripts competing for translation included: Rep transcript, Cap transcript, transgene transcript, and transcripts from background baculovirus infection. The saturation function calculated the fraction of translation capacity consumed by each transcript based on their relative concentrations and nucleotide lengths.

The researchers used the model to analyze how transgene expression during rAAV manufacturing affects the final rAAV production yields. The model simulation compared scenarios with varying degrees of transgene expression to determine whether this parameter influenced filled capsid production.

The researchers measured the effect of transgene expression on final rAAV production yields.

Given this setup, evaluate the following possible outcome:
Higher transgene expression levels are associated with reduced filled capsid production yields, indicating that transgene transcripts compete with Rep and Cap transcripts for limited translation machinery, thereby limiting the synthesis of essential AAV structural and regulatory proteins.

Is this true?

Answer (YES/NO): YES